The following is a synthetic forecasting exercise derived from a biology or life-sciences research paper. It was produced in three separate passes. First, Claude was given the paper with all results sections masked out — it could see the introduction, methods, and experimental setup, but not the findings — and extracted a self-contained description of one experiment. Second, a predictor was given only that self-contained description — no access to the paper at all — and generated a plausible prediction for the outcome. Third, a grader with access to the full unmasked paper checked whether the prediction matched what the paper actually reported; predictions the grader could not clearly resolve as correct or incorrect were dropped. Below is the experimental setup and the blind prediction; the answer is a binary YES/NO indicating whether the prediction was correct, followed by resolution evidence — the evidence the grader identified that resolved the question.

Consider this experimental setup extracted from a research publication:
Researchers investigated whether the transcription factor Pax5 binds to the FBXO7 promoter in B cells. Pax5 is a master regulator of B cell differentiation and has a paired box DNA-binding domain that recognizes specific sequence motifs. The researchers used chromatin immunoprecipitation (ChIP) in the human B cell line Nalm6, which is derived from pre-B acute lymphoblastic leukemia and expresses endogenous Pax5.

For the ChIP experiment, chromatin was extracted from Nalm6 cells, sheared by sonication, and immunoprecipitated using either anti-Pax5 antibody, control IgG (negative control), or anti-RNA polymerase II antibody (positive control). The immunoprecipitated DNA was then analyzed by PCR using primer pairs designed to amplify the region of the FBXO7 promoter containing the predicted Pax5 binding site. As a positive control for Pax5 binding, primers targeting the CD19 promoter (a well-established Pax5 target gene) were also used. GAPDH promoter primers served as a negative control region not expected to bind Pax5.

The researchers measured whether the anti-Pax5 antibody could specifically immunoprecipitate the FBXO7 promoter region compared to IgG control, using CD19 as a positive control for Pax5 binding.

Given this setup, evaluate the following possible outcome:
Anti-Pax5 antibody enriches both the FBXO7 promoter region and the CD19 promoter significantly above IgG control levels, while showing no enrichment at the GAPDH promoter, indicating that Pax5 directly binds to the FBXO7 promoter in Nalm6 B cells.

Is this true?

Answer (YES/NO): NO